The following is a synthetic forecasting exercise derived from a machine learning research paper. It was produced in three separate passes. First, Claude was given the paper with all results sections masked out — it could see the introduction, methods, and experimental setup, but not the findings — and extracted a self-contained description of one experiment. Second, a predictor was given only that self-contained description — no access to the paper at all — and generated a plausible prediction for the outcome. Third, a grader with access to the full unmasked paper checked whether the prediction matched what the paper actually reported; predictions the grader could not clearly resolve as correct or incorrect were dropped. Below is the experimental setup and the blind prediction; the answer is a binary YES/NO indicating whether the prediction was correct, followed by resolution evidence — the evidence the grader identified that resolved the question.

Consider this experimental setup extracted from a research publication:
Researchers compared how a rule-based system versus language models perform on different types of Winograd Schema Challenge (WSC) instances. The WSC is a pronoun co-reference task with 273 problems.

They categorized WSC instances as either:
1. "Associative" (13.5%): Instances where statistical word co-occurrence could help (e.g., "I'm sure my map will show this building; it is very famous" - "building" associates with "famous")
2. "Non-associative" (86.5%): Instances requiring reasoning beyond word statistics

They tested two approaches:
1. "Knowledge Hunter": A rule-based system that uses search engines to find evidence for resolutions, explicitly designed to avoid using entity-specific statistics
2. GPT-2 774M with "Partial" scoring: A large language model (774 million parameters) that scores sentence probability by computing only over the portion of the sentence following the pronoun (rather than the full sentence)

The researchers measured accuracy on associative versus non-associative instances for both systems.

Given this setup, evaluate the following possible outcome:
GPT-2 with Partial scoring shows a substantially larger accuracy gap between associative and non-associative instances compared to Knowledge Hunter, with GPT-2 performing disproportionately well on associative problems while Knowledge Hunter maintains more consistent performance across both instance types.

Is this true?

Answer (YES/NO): YES